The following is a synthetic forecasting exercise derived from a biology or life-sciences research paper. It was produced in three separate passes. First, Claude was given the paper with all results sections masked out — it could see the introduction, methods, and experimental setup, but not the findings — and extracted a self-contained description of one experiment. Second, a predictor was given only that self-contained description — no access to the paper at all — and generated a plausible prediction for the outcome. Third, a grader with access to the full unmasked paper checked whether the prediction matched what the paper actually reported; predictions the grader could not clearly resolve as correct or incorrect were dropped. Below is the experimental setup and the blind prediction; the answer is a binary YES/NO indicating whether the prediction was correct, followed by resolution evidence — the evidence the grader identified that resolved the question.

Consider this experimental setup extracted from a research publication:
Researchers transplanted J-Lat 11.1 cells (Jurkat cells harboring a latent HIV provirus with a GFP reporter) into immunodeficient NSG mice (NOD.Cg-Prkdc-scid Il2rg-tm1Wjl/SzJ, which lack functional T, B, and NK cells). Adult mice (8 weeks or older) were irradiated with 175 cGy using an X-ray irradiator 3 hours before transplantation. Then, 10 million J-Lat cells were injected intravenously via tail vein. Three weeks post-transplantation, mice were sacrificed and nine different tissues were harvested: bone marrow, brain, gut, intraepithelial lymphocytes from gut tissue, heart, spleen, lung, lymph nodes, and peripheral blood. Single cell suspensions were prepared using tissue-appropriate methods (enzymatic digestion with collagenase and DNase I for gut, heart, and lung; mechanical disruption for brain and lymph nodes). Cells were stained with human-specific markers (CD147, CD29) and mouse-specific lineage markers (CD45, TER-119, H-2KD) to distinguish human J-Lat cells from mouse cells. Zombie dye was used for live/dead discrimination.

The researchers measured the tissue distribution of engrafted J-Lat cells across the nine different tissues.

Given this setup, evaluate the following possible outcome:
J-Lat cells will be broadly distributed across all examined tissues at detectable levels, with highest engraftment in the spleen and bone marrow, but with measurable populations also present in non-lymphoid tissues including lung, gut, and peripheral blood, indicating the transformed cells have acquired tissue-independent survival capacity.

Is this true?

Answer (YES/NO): NO